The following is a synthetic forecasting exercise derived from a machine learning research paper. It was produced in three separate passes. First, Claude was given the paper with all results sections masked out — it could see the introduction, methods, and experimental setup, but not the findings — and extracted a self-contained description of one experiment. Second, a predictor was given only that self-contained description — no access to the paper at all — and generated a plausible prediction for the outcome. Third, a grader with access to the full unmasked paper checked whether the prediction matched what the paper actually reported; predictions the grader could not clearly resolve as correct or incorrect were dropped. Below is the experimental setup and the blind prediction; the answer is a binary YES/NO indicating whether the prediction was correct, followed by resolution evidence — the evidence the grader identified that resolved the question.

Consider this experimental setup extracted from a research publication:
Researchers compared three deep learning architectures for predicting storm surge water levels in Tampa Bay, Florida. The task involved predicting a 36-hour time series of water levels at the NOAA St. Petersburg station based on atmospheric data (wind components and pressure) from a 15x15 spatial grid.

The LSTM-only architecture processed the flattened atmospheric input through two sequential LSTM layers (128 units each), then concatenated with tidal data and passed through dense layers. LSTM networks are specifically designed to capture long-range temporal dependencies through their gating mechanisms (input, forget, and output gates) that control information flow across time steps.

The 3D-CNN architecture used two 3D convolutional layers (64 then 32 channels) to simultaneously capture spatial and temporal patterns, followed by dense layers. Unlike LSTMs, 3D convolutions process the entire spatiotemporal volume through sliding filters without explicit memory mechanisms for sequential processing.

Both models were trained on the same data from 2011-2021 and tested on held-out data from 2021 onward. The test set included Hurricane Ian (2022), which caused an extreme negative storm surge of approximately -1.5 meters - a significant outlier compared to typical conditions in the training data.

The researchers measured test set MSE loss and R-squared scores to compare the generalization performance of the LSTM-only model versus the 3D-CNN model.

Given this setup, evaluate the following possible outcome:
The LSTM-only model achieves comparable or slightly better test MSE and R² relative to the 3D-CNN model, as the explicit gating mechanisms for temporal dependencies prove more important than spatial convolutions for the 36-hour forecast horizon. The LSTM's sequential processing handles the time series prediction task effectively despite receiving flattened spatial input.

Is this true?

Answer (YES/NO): NO